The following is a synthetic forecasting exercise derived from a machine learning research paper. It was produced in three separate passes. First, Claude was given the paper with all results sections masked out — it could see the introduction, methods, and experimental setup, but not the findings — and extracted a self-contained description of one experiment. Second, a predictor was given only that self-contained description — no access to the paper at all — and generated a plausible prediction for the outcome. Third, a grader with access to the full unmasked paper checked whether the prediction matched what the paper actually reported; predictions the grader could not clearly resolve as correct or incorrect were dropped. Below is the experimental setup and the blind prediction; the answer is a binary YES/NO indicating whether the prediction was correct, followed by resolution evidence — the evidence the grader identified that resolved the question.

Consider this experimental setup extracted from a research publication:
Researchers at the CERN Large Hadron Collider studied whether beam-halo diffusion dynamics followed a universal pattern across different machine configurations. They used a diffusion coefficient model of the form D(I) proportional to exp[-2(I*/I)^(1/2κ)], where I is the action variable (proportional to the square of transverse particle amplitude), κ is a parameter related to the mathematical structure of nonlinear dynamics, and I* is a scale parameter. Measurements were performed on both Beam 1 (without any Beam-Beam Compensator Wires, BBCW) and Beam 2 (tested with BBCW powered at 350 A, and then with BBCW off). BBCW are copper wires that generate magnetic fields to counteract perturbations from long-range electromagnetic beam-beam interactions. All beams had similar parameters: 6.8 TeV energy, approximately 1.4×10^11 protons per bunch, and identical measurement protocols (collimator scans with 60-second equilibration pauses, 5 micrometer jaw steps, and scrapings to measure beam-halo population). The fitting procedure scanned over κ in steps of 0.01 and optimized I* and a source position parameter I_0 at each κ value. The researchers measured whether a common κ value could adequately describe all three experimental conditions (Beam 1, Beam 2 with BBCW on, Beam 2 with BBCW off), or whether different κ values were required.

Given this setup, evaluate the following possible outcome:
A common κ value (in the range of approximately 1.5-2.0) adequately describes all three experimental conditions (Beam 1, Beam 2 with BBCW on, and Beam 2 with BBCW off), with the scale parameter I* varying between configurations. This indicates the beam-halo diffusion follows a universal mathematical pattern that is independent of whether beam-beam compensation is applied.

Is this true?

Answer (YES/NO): NO